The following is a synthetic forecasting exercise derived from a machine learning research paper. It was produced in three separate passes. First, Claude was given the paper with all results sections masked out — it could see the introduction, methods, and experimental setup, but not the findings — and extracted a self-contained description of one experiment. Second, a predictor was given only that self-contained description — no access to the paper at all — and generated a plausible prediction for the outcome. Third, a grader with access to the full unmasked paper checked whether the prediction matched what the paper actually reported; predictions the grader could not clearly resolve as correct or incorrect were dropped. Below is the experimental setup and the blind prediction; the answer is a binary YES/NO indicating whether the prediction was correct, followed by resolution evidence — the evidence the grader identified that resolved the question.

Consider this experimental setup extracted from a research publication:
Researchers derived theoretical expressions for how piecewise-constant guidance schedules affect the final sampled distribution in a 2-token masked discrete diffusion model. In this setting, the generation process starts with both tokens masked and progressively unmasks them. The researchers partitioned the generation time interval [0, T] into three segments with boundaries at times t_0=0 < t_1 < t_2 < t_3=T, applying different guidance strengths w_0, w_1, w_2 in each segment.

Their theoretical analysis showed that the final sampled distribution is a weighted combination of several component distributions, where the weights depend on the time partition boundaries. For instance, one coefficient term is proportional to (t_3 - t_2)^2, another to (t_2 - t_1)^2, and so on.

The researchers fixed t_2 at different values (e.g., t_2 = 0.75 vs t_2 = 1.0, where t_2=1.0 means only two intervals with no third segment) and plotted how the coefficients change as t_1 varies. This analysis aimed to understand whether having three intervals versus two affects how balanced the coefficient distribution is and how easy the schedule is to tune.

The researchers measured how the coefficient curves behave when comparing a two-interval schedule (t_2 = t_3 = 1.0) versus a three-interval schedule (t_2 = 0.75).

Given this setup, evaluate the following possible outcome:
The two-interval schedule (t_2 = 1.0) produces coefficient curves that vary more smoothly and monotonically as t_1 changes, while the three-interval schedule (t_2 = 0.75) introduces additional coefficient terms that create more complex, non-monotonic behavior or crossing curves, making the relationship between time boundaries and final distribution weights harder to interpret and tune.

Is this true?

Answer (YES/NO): NO